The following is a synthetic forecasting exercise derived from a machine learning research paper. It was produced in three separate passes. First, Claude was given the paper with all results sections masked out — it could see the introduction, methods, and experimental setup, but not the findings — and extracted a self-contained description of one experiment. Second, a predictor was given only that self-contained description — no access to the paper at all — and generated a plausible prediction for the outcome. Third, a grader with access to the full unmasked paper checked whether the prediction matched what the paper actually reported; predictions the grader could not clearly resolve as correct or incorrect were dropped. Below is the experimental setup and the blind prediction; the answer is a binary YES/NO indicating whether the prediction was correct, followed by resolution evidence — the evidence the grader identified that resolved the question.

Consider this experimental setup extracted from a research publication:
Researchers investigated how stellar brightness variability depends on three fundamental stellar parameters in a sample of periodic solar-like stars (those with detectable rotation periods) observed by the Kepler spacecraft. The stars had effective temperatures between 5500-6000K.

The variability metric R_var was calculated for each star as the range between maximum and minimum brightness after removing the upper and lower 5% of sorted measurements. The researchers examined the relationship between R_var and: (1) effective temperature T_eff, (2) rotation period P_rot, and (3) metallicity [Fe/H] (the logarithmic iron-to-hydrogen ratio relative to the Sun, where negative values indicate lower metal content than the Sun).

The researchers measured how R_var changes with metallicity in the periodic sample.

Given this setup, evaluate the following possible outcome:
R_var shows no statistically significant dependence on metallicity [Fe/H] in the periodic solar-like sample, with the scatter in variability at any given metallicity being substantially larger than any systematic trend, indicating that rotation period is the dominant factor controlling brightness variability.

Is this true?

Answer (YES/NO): NO